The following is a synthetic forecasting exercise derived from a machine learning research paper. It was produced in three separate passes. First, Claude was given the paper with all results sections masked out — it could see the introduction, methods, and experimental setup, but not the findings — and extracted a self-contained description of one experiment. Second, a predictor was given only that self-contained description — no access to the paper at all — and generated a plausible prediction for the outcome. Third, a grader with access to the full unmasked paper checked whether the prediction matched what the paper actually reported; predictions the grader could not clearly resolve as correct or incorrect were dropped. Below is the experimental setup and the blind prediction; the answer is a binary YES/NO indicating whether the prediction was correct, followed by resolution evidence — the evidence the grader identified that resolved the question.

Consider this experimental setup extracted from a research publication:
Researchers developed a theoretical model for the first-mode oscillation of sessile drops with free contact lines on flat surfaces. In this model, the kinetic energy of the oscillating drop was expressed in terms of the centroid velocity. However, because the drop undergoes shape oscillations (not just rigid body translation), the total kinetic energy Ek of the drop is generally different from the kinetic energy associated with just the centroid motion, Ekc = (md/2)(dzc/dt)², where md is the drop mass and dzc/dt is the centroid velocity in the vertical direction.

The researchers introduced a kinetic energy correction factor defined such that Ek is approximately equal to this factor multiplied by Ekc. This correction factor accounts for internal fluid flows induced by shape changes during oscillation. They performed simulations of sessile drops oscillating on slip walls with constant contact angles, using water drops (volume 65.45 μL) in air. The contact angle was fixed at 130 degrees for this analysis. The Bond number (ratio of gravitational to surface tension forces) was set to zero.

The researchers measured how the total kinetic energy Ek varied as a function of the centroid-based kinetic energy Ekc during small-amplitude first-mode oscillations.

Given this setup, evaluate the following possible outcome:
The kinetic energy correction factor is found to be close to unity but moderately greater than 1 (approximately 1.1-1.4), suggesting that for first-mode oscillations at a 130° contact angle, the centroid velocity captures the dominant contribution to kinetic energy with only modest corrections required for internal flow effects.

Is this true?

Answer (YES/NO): YES